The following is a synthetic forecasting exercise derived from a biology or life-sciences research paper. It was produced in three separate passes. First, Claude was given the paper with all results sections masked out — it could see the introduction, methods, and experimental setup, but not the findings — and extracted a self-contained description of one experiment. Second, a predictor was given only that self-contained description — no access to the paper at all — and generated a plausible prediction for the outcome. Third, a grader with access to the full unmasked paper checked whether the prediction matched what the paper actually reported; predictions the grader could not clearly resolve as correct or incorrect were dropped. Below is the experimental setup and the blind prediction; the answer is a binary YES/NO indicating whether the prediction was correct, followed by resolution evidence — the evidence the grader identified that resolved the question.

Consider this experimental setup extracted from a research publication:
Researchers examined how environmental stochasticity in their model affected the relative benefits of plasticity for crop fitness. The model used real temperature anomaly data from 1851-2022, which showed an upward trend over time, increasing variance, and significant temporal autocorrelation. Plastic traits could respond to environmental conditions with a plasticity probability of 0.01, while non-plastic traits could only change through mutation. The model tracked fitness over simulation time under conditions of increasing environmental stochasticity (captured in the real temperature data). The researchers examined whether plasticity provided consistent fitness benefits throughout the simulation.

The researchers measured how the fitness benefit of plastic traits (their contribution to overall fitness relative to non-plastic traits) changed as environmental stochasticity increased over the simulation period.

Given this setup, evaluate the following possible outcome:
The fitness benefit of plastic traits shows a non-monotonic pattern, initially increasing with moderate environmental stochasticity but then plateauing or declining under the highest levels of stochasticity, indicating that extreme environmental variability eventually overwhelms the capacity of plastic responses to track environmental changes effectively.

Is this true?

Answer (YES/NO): YES